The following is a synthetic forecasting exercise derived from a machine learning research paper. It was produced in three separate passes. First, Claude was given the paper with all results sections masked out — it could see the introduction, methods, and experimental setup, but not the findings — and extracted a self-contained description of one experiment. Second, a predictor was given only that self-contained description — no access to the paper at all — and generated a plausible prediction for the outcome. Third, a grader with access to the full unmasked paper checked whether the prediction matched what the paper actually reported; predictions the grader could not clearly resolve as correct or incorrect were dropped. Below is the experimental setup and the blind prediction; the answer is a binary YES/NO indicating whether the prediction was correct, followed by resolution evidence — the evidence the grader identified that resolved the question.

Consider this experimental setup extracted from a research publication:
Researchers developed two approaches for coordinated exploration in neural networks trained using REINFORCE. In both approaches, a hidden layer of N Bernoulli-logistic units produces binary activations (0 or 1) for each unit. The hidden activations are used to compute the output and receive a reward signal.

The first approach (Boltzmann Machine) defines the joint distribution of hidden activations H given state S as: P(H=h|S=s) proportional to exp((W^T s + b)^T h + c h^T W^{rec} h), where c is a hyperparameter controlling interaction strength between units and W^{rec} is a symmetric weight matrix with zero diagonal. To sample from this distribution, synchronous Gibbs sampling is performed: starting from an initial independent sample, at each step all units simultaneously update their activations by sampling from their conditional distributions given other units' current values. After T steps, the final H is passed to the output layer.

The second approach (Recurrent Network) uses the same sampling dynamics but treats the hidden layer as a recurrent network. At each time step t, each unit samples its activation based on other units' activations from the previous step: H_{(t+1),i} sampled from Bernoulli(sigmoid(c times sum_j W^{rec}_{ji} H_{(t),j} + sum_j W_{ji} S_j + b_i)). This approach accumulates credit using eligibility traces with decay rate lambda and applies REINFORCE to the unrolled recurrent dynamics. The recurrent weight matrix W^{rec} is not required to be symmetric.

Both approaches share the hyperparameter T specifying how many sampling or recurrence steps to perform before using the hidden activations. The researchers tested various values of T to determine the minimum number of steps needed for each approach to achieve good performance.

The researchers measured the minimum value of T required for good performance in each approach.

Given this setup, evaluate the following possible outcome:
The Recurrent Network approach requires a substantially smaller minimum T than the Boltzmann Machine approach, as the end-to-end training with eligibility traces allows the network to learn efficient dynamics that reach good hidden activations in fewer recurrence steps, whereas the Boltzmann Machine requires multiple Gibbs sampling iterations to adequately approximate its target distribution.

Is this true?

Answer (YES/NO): YES